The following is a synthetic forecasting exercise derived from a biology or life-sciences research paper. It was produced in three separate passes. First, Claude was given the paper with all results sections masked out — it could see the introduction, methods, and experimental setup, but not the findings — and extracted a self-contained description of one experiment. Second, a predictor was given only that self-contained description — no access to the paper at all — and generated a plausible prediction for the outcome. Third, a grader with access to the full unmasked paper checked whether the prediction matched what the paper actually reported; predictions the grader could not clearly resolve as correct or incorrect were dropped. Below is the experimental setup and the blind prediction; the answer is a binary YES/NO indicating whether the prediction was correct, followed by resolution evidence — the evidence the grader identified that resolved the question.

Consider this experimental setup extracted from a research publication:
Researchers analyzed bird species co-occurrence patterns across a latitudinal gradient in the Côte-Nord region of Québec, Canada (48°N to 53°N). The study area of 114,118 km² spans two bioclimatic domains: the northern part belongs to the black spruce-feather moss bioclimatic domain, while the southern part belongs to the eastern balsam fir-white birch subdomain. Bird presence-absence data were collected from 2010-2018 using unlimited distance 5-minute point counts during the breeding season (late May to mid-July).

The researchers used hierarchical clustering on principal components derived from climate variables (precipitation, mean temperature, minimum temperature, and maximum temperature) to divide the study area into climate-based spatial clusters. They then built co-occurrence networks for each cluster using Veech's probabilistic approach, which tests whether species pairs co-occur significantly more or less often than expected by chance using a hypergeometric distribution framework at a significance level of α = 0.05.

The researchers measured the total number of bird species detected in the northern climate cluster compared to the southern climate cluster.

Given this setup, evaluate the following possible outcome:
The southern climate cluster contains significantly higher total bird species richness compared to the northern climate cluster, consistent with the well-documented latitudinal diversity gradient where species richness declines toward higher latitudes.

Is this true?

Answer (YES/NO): YES